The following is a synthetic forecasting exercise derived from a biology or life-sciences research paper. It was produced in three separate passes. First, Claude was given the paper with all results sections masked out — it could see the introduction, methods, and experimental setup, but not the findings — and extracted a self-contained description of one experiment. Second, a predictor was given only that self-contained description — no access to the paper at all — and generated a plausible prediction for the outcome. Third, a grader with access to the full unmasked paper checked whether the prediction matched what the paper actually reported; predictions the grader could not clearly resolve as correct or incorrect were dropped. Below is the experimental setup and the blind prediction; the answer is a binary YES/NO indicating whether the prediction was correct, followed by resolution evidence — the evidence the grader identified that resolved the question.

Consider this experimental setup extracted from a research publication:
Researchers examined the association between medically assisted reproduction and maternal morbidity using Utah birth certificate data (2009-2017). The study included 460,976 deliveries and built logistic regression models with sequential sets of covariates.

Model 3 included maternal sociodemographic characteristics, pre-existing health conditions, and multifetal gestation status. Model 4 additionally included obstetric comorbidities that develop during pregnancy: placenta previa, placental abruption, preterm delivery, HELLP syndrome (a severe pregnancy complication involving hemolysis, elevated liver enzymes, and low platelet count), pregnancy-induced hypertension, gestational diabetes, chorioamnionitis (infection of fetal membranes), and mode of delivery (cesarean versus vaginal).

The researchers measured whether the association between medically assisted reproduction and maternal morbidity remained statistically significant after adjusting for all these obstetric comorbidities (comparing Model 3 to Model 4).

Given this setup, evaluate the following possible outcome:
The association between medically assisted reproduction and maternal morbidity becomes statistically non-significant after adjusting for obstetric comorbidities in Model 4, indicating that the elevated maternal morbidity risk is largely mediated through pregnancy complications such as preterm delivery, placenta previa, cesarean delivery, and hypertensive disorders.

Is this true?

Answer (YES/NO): NO